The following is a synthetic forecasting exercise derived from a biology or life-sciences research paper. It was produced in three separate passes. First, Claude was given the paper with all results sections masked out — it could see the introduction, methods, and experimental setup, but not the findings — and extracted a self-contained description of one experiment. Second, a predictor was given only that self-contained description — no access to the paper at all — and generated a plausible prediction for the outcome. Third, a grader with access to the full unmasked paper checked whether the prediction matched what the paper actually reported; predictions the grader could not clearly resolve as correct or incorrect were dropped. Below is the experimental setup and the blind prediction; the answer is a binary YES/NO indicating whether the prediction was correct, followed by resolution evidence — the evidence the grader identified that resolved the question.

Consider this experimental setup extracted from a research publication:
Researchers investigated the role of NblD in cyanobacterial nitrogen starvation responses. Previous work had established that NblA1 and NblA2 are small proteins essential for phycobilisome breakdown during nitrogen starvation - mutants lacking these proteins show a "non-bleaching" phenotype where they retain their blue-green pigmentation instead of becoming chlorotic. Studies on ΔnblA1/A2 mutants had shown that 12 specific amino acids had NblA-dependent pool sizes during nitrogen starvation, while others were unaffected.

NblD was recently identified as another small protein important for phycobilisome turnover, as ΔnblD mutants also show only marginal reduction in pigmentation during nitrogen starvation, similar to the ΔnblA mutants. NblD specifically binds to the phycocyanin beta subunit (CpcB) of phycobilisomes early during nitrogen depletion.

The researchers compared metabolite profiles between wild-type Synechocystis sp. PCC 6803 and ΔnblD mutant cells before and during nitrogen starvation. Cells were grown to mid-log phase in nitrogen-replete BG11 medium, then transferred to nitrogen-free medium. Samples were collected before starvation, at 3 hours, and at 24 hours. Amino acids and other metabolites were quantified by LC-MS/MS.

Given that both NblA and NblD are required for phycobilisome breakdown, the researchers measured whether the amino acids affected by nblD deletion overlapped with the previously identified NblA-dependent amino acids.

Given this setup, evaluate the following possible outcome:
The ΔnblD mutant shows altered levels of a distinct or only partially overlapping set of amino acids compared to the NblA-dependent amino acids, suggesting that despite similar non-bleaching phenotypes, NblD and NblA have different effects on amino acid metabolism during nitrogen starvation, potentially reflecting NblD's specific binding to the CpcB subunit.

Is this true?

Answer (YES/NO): NO